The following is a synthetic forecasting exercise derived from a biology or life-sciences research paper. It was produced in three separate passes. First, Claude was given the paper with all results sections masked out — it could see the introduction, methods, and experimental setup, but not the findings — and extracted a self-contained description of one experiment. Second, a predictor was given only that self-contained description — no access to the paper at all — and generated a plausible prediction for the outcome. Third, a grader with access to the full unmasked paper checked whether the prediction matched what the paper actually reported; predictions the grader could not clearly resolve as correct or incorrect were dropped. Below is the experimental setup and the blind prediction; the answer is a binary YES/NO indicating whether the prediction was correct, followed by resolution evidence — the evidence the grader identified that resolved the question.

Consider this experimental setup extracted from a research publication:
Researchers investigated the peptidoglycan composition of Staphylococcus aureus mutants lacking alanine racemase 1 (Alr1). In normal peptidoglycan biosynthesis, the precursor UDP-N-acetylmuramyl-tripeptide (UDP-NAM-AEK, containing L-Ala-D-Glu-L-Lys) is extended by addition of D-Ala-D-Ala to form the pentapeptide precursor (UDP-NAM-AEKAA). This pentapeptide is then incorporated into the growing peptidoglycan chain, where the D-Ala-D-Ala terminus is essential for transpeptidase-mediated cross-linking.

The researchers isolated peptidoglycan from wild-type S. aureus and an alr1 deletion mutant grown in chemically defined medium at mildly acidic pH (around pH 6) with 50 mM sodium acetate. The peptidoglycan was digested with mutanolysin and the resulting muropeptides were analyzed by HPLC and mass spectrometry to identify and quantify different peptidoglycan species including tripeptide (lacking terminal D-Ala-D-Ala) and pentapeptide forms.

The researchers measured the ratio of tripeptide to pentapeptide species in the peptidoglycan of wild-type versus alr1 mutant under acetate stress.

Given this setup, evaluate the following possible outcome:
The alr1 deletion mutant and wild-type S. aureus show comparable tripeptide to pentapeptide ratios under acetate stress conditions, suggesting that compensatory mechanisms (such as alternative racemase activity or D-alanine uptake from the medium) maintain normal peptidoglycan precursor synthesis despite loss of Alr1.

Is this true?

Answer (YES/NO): NO